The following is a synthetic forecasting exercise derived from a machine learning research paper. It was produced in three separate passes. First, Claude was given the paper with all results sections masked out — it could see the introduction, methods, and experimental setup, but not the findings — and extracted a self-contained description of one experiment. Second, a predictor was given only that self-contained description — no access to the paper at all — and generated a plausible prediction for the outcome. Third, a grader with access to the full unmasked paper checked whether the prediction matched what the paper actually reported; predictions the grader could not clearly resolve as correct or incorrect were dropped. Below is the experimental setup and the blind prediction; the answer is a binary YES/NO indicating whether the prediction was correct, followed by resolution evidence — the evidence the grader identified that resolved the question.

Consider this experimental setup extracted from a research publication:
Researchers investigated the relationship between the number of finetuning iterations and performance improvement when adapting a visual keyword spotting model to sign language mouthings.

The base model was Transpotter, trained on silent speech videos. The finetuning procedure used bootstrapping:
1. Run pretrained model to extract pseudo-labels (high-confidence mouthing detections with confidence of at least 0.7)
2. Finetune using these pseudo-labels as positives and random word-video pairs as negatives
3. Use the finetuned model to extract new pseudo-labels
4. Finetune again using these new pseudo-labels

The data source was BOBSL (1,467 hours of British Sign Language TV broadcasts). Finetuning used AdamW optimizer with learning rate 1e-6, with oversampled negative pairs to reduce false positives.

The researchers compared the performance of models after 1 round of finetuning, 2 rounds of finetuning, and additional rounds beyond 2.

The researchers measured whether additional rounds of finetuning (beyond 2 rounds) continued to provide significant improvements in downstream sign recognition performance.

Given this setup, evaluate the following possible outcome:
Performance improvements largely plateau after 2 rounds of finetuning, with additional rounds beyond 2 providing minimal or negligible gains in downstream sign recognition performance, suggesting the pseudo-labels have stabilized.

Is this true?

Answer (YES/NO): YES